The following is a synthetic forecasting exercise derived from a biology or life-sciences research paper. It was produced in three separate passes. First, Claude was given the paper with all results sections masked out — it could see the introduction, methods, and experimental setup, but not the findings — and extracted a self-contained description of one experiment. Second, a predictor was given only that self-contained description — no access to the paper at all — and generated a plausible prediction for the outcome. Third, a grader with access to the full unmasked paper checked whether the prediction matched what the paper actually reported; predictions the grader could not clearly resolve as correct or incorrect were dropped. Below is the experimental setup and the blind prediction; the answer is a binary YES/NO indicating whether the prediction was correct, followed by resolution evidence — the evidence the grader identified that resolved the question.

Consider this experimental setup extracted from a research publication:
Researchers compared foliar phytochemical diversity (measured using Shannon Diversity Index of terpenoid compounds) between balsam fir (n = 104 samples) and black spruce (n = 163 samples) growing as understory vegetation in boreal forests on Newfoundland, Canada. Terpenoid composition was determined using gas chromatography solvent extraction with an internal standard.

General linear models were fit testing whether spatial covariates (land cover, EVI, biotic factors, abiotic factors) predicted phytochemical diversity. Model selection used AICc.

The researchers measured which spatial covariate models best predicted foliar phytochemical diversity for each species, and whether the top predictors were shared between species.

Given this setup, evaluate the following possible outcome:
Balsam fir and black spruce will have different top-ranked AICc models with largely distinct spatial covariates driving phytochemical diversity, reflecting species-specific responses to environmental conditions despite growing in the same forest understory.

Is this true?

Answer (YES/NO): YES